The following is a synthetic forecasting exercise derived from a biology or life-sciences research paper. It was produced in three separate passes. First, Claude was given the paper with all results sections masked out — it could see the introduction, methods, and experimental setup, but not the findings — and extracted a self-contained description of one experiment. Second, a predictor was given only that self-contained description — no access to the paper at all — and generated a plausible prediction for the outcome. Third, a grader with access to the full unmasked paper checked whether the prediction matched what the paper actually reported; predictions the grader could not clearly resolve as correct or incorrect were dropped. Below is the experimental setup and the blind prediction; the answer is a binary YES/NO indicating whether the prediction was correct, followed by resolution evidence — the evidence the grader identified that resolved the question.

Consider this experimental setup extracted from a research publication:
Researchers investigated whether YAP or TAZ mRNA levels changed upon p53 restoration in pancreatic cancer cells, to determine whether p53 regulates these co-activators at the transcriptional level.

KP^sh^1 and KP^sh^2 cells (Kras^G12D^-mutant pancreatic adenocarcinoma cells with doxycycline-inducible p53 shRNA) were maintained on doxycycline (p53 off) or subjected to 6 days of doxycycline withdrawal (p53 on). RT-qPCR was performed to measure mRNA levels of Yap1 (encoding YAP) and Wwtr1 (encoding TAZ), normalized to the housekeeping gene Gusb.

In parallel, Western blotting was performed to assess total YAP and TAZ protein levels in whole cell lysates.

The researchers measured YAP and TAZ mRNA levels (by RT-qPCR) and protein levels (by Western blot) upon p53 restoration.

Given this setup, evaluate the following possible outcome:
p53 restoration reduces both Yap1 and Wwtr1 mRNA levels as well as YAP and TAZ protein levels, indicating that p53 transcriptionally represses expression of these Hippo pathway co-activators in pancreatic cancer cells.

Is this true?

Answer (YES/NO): NO